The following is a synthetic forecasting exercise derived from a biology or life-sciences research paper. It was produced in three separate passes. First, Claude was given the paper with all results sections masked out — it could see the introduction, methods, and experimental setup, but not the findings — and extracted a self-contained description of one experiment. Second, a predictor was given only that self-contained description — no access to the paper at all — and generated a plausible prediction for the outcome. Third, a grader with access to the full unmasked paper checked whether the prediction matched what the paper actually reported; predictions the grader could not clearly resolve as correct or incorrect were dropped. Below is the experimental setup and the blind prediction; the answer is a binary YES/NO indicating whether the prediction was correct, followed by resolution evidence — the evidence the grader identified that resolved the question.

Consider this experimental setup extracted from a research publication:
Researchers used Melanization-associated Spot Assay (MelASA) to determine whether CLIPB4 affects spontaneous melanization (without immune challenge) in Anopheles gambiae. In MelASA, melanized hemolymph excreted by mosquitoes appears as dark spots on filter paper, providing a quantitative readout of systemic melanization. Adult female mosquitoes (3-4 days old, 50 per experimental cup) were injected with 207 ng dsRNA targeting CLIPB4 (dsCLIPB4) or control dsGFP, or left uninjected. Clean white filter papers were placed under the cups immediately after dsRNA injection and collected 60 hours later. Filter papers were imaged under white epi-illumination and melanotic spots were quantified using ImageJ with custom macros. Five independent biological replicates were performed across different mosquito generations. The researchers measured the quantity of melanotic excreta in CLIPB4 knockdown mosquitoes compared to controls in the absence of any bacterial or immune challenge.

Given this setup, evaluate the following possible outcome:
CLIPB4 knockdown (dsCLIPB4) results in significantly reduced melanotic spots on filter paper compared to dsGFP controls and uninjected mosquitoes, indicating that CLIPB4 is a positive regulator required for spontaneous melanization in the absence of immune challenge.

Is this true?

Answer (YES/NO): NO